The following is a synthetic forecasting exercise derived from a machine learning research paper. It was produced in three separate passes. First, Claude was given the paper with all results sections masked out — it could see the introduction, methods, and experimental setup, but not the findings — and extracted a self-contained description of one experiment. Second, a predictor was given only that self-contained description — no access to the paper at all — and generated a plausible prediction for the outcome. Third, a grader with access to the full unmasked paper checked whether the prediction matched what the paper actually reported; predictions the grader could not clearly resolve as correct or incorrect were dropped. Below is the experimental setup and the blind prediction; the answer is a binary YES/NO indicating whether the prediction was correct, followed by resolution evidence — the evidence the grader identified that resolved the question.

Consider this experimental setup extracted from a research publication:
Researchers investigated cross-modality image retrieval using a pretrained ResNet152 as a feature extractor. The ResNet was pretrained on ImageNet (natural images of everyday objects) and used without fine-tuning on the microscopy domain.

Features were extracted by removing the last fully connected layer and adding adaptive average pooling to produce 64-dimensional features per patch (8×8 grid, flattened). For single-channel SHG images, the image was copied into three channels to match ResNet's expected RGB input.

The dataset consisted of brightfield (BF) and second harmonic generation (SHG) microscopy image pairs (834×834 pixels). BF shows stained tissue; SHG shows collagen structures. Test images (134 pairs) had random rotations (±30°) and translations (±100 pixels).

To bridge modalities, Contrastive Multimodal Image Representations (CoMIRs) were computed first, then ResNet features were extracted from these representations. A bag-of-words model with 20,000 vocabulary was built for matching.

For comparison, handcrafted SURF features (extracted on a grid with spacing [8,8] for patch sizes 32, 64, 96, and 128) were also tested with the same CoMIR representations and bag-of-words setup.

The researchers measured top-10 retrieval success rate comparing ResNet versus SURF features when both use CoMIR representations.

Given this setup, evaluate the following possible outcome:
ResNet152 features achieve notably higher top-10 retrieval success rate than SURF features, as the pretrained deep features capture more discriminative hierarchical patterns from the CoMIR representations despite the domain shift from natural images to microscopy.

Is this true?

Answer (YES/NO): NO